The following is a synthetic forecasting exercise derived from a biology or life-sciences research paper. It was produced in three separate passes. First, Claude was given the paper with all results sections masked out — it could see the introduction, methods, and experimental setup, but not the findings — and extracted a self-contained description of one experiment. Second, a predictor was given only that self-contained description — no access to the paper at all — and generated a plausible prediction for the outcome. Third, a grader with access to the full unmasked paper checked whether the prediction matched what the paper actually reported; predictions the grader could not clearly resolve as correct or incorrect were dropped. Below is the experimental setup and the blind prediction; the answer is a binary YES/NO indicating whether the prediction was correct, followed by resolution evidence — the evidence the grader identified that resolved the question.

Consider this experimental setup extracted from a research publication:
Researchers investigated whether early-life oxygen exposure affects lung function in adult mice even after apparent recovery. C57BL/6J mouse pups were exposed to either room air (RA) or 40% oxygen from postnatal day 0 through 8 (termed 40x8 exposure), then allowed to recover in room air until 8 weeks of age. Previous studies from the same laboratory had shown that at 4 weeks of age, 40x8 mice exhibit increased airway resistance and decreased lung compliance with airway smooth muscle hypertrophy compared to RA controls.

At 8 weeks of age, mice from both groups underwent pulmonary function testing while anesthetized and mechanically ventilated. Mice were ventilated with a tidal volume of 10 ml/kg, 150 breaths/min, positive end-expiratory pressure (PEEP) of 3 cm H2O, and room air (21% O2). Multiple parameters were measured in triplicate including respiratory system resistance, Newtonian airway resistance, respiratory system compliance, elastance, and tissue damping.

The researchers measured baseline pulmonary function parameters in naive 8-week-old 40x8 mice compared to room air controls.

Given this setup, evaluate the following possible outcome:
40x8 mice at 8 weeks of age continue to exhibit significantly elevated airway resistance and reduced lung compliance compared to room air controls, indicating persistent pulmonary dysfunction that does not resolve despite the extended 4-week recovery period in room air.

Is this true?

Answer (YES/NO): NO